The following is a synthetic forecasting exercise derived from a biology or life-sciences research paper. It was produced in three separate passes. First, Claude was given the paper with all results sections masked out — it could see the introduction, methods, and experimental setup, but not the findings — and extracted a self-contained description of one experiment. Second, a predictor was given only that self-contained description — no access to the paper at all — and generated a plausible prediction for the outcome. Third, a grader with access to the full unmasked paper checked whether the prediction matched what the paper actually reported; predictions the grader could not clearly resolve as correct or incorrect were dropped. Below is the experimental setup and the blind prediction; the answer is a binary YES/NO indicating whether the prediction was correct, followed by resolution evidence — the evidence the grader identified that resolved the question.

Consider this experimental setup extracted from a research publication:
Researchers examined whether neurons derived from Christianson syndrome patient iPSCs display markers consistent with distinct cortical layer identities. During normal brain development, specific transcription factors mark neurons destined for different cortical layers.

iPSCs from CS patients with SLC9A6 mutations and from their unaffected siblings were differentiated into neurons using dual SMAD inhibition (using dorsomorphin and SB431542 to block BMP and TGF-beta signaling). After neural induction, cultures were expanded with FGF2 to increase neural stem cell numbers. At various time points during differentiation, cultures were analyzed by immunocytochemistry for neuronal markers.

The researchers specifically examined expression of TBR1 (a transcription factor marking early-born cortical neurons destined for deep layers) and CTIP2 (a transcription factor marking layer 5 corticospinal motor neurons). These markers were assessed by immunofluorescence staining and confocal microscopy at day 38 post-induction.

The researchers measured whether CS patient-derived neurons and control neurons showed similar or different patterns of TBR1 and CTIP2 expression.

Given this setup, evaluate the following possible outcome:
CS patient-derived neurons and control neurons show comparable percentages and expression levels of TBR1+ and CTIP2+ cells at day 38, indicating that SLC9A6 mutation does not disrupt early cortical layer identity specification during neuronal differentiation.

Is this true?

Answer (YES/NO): YES